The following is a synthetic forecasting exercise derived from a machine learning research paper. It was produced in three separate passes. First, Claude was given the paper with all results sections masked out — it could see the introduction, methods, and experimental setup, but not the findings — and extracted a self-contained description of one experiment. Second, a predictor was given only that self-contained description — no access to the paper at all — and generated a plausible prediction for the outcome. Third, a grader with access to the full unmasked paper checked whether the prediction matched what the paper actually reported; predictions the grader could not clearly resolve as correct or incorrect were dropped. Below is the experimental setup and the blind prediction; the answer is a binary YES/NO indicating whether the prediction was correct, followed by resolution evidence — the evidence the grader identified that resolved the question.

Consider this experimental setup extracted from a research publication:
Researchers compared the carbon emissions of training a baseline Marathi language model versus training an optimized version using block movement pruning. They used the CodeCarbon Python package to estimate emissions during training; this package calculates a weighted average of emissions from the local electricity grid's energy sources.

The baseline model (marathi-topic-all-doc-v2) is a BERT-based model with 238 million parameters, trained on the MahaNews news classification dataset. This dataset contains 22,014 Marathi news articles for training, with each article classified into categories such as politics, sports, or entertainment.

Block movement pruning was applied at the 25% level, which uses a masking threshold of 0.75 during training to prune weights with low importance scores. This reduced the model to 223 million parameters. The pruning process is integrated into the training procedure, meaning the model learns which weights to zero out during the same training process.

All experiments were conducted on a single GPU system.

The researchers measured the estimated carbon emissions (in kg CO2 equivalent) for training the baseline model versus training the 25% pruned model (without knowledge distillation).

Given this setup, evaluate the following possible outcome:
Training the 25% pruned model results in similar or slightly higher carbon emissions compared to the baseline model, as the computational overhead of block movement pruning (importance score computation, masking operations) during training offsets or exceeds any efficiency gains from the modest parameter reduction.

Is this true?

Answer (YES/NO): NO